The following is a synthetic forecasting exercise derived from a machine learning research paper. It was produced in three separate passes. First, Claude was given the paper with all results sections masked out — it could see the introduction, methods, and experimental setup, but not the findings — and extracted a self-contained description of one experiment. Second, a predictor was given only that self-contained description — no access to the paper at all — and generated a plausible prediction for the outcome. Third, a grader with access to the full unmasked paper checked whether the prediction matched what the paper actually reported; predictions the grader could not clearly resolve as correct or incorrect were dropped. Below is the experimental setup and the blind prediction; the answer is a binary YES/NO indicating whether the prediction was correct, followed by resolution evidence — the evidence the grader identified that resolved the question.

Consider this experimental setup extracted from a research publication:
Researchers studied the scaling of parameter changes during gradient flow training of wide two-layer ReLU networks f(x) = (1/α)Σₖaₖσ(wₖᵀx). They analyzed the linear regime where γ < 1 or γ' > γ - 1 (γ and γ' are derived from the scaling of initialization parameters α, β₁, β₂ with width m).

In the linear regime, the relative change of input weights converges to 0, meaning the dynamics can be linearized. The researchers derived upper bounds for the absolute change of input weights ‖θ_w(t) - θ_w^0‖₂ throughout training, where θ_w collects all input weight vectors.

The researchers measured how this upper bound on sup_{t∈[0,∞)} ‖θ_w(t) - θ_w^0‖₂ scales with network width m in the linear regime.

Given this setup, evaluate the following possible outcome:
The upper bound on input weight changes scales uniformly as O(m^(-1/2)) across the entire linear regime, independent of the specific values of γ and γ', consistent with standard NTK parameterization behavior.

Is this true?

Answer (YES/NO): NO